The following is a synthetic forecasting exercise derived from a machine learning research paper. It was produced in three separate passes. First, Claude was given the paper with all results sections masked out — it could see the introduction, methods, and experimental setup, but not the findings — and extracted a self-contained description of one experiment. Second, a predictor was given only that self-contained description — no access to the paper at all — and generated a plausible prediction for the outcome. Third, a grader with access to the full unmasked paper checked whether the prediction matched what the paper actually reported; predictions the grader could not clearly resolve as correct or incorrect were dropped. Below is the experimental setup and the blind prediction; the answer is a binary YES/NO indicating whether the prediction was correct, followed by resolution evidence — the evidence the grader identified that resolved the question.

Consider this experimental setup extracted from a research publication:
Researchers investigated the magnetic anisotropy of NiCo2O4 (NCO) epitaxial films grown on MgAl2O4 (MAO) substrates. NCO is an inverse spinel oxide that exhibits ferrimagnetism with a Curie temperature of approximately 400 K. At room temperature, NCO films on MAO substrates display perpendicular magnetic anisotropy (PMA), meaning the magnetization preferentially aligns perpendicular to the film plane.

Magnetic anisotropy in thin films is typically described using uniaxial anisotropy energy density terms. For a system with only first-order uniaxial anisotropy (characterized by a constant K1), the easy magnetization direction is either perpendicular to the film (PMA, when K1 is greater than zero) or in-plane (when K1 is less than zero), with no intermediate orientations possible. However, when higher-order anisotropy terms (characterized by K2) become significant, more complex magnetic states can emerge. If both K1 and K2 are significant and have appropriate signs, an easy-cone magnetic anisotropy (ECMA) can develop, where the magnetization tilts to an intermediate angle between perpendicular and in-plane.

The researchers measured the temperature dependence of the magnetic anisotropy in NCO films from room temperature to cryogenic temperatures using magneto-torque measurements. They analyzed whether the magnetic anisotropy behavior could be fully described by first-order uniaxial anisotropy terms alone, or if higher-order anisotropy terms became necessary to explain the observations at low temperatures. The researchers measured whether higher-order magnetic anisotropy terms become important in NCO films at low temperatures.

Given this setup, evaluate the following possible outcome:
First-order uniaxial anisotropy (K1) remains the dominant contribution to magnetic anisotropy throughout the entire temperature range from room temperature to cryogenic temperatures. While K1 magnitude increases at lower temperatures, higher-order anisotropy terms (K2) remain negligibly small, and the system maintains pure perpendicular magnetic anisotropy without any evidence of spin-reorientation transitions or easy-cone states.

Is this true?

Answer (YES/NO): NO